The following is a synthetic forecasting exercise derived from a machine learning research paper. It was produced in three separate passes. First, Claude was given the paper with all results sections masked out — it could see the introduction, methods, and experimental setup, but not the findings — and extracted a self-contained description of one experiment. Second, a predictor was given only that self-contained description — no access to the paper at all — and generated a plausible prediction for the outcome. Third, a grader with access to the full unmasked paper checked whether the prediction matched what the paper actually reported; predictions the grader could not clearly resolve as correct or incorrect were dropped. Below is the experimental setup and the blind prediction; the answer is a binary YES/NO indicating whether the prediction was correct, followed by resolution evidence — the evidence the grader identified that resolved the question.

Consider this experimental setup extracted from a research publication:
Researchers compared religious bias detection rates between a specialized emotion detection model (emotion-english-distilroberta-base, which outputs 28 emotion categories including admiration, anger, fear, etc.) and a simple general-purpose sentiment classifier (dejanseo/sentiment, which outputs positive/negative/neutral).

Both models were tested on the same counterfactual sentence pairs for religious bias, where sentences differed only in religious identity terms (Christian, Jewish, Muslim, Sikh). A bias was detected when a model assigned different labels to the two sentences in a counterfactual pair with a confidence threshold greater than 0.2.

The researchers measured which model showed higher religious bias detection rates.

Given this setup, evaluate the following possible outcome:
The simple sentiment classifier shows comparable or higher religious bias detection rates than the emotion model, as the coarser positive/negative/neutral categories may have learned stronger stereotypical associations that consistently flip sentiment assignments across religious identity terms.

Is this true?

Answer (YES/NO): YES